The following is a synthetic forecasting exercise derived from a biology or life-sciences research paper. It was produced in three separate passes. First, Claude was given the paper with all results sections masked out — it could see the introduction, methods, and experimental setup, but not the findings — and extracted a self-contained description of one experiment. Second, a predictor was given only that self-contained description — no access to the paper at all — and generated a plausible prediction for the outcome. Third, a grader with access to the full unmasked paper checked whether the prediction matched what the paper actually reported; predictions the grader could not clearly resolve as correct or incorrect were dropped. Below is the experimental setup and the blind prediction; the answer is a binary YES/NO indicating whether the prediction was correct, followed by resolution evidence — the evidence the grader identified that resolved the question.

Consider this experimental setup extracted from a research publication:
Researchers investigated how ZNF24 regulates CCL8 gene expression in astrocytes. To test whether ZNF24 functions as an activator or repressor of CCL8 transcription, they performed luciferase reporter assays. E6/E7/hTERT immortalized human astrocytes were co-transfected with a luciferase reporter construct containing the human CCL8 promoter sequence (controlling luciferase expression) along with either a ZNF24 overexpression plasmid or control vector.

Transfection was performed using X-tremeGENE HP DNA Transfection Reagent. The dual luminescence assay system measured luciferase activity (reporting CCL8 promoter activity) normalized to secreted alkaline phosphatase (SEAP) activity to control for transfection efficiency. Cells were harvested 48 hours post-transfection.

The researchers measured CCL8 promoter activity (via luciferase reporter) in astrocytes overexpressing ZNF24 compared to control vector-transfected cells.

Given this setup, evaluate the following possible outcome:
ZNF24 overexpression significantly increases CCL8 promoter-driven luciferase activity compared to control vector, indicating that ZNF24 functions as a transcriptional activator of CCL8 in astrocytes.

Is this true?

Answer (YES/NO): NO